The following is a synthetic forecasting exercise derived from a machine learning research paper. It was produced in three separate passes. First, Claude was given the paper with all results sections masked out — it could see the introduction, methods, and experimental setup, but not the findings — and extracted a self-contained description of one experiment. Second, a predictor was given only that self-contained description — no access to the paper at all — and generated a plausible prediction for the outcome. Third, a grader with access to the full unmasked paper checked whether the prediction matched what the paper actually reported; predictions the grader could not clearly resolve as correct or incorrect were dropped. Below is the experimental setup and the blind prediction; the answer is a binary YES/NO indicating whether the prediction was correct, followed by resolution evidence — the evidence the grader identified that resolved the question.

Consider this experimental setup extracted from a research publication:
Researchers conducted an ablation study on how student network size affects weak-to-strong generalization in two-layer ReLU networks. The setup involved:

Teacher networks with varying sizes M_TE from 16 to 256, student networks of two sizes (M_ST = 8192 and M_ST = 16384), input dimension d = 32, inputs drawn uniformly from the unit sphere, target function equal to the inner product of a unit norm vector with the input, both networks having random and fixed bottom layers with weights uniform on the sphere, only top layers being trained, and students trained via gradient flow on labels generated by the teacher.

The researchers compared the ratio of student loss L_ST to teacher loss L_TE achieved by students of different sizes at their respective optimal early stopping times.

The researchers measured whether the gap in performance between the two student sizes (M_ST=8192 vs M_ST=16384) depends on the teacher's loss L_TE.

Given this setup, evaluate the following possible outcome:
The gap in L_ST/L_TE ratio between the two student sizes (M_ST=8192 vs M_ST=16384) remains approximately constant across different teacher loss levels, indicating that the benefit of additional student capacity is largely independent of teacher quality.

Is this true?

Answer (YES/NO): NO